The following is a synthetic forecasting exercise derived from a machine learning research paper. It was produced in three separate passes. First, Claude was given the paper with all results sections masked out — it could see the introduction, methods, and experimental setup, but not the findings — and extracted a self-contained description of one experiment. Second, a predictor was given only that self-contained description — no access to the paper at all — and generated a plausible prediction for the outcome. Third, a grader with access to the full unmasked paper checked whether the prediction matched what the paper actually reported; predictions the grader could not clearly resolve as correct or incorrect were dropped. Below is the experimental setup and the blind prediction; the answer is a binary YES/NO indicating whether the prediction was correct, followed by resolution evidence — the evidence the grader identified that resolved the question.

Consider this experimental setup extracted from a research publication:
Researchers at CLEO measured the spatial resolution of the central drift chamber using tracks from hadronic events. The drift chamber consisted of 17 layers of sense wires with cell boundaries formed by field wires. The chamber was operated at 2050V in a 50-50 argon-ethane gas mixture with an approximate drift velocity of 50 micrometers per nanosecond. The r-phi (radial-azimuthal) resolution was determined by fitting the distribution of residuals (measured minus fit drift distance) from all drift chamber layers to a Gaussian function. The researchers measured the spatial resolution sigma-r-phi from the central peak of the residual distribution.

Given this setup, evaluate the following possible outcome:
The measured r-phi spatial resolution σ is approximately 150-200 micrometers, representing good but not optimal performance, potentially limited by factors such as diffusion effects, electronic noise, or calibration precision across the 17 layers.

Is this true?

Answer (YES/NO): YES